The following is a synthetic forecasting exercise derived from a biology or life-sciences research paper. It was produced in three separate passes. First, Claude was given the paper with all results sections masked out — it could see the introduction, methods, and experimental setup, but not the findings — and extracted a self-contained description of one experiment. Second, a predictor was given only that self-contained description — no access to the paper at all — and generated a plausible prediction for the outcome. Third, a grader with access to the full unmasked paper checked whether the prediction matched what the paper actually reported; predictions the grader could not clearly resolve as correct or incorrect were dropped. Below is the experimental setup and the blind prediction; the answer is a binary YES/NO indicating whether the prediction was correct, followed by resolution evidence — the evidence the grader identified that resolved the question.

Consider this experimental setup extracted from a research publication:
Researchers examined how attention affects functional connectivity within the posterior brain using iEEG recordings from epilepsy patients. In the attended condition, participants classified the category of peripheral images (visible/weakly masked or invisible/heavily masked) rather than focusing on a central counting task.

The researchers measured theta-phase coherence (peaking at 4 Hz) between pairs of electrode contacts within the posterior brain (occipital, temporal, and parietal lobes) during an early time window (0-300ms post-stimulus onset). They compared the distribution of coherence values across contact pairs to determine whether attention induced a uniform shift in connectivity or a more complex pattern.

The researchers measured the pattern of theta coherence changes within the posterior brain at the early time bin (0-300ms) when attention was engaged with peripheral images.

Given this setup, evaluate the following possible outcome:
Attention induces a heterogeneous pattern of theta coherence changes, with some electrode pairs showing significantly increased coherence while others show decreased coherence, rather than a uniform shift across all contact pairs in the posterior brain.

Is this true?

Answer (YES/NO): YES